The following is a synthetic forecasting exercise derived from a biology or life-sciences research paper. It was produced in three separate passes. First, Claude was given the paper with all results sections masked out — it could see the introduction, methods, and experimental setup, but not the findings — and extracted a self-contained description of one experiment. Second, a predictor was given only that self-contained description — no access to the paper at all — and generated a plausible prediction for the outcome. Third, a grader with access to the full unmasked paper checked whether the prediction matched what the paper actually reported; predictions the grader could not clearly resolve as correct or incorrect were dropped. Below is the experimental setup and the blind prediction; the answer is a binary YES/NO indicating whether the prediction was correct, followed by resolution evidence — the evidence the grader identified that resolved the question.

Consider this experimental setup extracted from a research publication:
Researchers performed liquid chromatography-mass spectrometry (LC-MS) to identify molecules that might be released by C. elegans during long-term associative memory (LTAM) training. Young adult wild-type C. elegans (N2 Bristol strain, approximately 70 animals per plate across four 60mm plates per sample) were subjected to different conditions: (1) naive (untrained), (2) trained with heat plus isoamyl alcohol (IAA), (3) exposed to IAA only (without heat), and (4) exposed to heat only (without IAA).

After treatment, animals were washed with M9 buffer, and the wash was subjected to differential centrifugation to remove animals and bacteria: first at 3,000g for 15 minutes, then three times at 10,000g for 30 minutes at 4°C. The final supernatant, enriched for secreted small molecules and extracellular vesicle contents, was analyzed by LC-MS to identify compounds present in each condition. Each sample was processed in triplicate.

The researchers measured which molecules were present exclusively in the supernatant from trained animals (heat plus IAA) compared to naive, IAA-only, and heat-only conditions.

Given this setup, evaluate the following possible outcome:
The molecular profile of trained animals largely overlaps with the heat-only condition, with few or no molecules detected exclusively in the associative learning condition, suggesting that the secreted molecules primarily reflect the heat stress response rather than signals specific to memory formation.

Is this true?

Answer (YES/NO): NO